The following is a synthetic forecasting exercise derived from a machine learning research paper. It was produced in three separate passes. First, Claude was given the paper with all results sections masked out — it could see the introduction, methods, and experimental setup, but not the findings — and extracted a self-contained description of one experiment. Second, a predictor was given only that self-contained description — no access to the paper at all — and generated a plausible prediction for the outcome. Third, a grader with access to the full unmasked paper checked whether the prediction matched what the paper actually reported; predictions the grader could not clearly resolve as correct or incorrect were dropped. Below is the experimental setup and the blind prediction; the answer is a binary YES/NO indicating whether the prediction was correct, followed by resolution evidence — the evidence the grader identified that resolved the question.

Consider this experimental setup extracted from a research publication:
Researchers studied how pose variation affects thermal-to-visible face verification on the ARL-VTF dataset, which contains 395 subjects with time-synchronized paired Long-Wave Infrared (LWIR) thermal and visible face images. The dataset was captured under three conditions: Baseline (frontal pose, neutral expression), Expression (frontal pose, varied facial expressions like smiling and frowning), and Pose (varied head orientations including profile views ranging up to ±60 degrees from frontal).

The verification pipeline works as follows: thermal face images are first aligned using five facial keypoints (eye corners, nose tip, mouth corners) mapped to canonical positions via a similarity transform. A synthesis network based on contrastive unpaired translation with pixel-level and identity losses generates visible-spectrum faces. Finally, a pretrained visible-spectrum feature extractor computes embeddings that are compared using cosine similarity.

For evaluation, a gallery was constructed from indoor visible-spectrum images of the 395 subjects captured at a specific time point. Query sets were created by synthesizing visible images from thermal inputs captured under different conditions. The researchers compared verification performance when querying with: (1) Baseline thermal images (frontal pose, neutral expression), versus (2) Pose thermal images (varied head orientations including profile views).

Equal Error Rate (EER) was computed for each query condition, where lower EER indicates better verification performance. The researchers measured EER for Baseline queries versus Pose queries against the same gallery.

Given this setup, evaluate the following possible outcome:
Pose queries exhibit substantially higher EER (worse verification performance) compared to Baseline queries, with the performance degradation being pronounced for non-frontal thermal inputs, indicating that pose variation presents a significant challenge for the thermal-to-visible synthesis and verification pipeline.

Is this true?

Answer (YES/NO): YES